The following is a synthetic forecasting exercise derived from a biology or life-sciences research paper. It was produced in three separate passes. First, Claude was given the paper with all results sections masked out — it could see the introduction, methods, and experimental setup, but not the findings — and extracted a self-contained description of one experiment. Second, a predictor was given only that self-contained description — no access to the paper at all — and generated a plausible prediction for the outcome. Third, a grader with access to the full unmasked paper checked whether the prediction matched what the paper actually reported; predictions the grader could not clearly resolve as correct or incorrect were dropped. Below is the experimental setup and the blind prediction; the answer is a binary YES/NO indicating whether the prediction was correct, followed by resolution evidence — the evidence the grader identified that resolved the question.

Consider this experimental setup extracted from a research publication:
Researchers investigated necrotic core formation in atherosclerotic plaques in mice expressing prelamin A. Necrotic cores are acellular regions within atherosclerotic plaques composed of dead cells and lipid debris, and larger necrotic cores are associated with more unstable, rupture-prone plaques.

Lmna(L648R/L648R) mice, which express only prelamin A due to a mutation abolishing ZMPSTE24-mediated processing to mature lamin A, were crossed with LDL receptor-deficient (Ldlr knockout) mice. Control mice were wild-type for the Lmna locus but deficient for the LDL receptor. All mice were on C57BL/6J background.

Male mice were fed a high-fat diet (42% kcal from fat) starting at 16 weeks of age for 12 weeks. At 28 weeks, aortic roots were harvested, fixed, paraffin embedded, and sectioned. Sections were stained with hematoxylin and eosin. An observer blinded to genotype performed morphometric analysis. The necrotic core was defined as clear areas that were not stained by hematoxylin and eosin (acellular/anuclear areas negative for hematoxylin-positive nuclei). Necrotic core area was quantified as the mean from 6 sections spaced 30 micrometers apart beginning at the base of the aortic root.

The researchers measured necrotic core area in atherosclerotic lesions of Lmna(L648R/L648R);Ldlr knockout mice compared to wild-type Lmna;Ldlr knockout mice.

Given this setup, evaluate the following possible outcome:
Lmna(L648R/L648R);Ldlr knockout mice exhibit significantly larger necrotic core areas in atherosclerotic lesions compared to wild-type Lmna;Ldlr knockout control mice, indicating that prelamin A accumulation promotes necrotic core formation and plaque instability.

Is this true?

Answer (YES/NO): NO